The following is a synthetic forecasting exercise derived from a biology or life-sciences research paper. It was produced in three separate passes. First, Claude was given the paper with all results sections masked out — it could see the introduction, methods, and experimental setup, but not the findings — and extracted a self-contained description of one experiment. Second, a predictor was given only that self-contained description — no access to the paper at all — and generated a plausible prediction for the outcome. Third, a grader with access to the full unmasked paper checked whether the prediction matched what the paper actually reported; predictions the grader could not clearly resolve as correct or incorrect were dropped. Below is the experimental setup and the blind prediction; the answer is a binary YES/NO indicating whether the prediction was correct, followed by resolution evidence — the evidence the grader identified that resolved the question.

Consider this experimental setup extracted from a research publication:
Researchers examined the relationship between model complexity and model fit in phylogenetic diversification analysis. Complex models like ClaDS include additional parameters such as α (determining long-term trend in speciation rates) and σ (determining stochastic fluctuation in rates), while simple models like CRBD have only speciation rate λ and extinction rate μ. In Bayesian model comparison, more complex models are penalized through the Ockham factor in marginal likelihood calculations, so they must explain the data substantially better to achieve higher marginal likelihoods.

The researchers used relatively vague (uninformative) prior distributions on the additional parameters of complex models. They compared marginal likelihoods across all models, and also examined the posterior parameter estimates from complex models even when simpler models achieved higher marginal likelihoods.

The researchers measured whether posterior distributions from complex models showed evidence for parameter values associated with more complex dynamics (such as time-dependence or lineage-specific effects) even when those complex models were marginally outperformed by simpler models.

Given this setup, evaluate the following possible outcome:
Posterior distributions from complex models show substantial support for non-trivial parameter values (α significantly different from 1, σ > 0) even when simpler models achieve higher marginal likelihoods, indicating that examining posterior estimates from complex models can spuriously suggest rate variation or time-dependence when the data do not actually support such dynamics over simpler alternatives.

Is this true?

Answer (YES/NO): NO